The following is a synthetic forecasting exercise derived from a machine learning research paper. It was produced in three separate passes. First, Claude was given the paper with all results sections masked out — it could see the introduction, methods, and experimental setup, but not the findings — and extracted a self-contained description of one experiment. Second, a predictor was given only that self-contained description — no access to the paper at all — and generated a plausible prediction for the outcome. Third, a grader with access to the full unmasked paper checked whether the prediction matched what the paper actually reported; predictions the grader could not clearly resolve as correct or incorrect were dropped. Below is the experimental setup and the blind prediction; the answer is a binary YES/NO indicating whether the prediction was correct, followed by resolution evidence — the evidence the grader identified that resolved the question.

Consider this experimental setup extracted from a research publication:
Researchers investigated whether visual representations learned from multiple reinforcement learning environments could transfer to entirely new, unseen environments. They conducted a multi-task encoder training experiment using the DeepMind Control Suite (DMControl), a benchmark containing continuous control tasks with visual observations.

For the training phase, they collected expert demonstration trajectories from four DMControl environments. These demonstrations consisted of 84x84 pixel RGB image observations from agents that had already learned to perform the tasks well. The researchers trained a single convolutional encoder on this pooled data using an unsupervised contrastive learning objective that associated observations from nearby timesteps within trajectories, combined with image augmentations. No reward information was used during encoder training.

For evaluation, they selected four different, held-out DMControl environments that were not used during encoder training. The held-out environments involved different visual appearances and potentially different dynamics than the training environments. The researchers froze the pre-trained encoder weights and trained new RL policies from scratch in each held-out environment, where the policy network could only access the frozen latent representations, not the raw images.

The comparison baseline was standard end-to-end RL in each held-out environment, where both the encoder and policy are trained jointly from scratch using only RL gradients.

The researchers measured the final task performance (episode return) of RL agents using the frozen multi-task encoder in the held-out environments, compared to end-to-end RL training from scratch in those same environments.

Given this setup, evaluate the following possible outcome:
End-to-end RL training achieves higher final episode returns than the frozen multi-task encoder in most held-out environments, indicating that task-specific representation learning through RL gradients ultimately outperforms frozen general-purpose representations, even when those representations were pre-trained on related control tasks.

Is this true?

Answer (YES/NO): NO